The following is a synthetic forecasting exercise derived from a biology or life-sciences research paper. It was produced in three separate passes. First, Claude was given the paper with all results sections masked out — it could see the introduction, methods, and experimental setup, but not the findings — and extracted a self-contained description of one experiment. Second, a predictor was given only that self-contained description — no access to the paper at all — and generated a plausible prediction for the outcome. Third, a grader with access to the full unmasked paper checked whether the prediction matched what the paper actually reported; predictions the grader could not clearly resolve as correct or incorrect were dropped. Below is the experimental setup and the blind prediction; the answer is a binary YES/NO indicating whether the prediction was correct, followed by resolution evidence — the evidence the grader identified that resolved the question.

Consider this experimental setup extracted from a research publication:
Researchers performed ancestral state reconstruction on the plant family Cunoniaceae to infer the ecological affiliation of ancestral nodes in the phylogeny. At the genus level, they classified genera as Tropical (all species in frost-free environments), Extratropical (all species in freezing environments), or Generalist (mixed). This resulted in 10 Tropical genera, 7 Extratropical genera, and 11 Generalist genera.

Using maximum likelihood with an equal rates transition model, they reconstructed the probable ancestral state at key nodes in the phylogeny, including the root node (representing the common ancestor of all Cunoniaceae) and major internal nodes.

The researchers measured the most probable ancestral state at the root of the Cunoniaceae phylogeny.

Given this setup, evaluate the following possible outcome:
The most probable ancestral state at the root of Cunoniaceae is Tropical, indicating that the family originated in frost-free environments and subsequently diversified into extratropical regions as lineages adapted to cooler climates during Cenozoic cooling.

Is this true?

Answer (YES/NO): NO